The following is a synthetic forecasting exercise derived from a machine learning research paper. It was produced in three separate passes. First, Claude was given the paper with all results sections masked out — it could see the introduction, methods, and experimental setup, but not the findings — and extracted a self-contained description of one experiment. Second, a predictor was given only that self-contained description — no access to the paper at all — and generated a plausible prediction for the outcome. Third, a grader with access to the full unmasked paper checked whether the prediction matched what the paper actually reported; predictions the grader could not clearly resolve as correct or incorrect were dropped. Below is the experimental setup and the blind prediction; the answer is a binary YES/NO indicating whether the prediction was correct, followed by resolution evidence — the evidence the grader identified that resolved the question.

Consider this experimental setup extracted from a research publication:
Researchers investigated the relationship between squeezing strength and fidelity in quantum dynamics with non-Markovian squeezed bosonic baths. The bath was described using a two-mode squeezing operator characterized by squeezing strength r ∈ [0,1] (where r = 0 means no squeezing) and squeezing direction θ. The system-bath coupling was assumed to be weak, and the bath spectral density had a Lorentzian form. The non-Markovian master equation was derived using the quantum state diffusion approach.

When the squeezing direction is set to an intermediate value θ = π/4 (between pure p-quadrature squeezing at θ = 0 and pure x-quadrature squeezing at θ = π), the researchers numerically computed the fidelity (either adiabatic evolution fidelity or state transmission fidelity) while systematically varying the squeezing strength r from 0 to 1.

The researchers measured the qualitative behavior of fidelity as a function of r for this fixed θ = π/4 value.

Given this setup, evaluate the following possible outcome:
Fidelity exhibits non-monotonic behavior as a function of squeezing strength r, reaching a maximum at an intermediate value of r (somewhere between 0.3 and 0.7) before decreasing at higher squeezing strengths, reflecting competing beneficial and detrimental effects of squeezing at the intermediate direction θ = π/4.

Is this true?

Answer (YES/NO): YES